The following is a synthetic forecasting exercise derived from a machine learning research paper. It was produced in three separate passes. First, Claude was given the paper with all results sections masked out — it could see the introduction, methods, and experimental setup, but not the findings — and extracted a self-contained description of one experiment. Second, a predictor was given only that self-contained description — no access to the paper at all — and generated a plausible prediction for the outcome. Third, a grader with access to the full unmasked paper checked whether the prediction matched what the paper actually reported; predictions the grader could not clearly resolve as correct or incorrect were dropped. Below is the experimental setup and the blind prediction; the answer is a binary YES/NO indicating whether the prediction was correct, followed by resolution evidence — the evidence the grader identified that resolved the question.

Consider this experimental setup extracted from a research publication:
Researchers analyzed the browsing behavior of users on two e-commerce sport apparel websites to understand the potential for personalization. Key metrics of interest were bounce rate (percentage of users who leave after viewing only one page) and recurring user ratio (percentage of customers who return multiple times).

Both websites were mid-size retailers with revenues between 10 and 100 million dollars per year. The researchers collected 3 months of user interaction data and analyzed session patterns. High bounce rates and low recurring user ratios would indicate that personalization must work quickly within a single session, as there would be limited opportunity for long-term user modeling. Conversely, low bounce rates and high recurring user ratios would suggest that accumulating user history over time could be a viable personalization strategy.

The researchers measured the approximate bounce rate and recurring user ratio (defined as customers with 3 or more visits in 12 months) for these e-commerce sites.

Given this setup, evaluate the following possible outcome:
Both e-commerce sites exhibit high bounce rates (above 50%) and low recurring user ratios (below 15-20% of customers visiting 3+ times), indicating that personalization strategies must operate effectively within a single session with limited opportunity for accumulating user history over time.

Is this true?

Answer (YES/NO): NO